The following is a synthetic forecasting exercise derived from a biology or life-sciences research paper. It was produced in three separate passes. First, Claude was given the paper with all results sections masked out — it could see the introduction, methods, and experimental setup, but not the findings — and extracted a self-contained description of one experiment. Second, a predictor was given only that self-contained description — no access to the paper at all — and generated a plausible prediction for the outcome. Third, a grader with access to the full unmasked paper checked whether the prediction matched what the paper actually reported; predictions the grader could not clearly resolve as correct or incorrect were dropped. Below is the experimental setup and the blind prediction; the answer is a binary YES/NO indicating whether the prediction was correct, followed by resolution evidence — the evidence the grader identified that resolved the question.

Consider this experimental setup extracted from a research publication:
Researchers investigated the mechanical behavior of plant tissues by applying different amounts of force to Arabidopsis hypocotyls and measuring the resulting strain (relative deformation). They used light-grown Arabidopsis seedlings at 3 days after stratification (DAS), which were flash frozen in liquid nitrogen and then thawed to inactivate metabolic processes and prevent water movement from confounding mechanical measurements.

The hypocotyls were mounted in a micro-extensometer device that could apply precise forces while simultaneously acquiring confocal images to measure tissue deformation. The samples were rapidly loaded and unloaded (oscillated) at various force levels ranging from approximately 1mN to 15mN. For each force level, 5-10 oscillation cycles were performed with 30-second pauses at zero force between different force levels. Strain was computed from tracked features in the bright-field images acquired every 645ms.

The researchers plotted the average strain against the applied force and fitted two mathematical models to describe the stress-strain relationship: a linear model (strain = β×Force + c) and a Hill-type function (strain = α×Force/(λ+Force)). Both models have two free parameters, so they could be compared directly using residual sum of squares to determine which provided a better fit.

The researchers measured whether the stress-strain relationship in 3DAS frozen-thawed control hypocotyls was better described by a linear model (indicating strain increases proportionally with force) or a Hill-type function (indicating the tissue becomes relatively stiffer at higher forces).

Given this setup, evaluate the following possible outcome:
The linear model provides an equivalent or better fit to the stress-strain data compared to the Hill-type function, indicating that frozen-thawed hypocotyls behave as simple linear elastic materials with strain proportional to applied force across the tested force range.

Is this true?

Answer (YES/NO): NO